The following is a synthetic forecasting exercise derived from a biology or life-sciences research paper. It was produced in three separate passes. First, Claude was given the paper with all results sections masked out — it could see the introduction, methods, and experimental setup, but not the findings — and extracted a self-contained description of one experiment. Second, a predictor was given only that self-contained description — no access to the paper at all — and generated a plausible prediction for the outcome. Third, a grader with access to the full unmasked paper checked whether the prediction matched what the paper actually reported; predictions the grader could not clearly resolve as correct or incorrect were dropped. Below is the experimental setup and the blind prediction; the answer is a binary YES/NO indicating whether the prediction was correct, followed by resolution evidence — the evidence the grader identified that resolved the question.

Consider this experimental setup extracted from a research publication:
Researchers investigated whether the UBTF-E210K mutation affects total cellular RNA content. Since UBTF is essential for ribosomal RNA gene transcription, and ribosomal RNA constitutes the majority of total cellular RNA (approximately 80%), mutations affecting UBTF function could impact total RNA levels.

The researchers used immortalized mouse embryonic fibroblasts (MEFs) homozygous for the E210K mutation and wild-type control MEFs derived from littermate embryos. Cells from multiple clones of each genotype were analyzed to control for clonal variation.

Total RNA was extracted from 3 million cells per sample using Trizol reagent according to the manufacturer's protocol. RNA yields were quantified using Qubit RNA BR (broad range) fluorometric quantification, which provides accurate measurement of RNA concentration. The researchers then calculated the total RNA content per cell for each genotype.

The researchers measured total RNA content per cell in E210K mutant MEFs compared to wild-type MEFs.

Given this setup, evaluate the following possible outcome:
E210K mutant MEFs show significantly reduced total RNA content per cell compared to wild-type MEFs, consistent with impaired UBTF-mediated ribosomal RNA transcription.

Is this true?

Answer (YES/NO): YES